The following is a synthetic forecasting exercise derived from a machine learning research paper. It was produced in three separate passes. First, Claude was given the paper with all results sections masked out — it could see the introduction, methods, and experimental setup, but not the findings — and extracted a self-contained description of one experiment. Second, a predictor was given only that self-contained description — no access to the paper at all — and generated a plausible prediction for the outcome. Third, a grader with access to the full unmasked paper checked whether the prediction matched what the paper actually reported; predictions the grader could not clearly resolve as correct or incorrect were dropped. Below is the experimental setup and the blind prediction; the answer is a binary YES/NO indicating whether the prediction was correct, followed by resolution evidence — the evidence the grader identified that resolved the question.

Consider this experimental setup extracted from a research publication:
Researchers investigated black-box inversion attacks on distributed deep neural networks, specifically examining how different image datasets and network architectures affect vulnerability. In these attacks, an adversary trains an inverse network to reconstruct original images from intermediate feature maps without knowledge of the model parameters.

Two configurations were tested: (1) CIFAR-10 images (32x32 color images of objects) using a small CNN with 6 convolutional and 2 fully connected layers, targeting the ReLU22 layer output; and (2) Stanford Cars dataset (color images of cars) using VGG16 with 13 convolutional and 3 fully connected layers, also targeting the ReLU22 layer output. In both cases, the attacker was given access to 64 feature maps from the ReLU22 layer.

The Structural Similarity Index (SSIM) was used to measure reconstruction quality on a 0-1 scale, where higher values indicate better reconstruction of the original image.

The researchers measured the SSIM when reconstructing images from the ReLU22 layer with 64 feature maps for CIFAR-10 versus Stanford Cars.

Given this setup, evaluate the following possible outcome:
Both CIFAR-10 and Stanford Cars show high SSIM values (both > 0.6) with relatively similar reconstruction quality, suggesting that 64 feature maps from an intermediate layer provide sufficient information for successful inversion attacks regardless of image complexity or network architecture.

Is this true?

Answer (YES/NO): YES